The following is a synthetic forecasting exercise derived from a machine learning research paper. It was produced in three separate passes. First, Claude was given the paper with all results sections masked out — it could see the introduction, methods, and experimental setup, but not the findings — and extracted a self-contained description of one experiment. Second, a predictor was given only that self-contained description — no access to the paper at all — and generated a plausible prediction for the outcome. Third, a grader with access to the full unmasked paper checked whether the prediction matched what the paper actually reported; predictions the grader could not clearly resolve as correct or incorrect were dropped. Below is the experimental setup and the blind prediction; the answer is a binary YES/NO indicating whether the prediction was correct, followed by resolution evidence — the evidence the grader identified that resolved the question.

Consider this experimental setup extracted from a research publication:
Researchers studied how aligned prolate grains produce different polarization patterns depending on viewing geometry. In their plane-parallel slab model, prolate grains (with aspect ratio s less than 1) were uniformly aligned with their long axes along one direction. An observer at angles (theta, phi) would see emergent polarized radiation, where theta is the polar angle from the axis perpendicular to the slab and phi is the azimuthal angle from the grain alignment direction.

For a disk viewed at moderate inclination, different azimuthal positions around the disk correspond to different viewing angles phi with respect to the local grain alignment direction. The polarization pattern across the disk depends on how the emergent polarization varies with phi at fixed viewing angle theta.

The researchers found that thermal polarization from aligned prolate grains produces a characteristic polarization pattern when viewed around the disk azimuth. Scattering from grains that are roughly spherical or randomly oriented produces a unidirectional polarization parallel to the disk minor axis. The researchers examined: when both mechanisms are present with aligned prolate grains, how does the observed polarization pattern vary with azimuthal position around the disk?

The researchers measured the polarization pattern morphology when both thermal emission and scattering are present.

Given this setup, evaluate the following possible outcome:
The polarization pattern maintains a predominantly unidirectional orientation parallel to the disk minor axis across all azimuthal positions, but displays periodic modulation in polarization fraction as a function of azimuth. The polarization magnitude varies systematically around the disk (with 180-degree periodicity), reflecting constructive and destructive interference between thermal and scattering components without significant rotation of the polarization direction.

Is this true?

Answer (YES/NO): NO